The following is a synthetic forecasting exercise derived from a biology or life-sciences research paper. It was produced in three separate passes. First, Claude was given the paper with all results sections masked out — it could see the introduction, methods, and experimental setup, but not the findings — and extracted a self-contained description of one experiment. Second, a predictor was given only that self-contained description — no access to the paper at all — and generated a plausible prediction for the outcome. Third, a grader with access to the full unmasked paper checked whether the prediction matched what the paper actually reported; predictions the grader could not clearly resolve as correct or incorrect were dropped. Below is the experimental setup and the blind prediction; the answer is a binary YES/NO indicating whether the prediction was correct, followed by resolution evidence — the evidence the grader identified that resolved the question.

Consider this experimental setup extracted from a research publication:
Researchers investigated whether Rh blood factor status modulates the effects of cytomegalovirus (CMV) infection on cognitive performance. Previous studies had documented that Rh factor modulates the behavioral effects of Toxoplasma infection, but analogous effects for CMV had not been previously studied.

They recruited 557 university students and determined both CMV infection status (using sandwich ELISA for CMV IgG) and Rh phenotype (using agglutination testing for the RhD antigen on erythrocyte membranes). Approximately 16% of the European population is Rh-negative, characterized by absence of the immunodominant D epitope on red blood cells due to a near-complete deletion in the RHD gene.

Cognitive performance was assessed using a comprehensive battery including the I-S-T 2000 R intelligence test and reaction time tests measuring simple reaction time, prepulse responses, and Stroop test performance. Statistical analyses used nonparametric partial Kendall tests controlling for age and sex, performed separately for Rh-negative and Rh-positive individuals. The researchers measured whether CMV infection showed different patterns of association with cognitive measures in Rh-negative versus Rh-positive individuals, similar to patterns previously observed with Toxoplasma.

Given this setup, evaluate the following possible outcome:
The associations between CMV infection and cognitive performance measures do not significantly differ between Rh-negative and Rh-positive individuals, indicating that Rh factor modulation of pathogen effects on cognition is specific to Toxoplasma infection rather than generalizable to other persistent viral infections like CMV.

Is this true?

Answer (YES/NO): NO